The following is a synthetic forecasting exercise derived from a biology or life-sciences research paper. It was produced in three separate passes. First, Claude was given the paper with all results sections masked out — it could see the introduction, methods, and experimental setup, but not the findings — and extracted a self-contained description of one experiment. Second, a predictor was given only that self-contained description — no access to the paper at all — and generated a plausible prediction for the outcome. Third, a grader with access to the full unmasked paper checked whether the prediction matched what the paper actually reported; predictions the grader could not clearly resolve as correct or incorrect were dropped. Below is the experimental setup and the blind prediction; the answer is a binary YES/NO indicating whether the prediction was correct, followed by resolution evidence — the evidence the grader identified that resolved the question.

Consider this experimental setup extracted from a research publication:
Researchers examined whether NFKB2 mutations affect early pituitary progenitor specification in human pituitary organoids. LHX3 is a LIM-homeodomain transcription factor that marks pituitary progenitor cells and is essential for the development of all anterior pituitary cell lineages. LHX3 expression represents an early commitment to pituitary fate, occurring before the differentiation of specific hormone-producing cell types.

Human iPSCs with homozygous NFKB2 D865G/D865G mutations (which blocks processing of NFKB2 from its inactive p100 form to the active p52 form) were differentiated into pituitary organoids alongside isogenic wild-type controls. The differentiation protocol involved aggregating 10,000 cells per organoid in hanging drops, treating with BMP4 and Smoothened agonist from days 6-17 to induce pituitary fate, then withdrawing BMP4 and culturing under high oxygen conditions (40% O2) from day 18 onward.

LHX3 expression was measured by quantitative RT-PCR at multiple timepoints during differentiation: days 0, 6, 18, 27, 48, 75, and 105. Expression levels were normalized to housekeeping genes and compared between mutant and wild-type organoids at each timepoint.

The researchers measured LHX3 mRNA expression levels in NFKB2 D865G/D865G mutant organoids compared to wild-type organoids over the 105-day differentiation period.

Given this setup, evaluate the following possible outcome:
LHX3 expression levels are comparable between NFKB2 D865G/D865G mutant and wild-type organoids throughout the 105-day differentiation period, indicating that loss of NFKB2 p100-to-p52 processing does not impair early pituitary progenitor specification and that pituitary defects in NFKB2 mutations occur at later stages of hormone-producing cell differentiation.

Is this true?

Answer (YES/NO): NO